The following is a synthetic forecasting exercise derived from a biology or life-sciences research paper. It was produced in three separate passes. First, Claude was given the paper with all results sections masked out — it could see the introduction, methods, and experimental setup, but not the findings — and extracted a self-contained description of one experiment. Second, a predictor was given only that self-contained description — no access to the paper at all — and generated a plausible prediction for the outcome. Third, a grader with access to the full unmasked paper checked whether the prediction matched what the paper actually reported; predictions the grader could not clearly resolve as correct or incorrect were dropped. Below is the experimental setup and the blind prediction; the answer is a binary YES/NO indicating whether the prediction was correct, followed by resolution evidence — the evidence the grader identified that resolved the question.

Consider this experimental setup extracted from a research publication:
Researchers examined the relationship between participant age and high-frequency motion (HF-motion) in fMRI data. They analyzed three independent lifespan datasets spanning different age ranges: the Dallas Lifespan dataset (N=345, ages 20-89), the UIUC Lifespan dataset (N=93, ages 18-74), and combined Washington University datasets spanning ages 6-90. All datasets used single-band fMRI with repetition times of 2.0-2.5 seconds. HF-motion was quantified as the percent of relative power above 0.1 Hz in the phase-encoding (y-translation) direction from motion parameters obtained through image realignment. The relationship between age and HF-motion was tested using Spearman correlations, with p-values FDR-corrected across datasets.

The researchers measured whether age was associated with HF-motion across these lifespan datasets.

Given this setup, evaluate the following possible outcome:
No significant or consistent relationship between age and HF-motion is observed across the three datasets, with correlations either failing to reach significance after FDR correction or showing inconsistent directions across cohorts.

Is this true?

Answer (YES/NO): NO